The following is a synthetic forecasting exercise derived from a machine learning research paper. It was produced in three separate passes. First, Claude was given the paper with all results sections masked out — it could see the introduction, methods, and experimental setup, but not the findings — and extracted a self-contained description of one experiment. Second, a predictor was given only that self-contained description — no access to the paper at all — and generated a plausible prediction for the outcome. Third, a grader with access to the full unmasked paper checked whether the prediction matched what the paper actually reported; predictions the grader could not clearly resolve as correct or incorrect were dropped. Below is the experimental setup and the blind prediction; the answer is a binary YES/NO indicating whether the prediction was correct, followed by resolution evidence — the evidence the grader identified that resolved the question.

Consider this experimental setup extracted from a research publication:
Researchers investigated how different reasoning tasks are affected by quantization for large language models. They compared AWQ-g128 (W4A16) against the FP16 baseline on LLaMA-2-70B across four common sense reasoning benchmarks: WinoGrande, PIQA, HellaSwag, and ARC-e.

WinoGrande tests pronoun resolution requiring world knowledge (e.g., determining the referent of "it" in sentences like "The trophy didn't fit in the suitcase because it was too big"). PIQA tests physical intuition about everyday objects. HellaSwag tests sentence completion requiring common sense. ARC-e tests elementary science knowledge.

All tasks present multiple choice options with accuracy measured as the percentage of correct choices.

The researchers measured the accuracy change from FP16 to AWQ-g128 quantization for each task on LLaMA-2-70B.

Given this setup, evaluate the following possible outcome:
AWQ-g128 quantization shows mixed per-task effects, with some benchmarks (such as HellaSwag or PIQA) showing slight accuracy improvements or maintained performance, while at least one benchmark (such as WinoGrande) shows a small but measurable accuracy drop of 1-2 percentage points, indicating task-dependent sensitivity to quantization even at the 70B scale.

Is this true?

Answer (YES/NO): NO